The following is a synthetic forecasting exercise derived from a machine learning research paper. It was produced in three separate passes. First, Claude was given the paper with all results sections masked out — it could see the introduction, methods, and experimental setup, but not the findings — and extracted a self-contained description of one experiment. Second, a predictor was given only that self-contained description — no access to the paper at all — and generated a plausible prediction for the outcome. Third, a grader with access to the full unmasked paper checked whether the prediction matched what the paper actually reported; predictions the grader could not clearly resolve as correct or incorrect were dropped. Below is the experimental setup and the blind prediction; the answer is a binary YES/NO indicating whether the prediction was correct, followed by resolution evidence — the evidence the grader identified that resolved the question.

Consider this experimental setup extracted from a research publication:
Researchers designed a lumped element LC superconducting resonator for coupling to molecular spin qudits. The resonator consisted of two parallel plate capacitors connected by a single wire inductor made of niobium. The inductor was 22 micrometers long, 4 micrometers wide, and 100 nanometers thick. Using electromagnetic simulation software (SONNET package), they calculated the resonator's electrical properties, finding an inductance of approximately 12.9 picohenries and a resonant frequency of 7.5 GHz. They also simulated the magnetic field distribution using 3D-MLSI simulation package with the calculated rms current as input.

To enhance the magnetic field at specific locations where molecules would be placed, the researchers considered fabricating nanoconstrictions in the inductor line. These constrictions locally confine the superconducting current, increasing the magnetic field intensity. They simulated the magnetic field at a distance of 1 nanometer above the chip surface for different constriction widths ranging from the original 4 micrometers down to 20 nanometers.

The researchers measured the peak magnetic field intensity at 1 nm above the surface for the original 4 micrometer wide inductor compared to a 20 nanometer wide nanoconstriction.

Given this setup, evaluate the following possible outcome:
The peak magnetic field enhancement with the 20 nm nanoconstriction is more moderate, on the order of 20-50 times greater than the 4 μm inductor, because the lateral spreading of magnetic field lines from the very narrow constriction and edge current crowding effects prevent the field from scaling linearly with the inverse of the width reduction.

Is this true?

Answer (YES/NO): NO